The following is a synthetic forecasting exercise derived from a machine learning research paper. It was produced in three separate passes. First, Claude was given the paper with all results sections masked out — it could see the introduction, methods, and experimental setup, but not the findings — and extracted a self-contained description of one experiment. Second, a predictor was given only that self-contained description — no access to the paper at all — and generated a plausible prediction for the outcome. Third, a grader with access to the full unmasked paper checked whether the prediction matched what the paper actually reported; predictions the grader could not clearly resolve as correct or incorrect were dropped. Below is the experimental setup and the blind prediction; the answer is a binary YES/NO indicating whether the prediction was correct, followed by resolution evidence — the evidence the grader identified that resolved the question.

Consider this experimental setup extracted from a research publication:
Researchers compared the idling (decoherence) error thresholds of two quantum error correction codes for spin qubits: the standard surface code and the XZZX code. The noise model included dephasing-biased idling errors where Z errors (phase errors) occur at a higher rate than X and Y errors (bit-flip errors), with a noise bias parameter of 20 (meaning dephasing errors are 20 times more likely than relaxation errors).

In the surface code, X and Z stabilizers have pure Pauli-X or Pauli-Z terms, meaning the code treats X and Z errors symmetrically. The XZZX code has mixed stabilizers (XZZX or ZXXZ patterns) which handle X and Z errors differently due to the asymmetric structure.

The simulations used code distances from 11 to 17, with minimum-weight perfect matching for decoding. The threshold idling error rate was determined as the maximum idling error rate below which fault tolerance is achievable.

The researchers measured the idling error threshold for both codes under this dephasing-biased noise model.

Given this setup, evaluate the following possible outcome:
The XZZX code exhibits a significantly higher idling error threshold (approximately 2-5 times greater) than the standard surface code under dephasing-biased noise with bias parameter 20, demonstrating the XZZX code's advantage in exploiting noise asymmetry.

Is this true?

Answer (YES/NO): YES